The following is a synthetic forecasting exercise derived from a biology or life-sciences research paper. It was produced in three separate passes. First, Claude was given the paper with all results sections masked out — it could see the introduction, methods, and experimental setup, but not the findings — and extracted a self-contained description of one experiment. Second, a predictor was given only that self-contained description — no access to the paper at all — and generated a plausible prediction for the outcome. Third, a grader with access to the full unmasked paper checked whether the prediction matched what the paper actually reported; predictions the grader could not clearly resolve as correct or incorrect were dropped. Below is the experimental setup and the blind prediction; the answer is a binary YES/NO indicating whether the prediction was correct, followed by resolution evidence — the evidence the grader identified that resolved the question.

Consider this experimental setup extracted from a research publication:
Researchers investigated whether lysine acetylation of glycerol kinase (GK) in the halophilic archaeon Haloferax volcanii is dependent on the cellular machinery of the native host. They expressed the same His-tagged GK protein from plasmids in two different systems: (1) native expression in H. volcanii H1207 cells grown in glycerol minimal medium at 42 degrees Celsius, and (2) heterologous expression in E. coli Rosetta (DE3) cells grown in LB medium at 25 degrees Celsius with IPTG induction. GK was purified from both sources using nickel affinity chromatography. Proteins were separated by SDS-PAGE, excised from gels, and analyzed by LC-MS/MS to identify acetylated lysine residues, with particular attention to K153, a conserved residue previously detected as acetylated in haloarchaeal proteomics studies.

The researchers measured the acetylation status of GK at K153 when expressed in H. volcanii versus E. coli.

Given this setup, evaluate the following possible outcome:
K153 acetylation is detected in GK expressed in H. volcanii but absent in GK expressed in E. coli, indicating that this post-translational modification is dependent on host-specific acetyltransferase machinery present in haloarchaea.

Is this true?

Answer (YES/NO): YES